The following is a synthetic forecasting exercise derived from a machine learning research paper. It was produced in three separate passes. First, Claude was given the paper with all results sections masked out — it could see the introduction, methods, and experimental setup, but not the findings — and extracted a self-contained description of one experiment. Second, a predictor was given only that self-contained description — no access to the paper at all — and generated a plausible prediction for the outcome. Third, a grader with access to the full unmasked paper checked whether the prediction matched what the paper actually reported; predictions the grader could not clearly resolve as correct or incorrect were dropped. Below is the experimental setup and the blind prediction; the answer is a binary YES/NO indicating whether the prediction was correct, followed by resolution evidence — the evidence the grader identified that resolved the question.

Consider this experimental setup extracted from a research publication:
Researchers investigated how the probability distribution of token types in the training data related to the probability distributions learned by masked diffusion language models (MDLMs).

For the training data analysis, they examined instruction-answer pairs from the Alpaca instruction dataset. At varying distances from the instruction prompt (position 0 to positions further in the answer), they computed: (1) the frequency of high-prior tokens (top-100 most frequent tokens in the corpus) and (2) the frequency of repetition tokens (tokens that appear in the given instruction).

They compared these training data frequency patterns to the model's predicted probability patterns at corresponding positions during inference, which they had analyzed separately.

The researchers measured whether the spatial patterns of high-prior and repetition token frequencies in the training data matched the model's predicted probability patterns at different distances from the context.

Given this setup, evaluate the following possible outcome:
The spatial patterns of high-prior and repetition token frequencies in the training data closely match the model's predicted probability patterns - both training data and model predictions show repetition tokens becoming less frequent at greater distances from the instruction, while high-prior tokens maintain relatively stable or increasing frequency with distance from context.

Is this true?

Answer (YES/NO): NO